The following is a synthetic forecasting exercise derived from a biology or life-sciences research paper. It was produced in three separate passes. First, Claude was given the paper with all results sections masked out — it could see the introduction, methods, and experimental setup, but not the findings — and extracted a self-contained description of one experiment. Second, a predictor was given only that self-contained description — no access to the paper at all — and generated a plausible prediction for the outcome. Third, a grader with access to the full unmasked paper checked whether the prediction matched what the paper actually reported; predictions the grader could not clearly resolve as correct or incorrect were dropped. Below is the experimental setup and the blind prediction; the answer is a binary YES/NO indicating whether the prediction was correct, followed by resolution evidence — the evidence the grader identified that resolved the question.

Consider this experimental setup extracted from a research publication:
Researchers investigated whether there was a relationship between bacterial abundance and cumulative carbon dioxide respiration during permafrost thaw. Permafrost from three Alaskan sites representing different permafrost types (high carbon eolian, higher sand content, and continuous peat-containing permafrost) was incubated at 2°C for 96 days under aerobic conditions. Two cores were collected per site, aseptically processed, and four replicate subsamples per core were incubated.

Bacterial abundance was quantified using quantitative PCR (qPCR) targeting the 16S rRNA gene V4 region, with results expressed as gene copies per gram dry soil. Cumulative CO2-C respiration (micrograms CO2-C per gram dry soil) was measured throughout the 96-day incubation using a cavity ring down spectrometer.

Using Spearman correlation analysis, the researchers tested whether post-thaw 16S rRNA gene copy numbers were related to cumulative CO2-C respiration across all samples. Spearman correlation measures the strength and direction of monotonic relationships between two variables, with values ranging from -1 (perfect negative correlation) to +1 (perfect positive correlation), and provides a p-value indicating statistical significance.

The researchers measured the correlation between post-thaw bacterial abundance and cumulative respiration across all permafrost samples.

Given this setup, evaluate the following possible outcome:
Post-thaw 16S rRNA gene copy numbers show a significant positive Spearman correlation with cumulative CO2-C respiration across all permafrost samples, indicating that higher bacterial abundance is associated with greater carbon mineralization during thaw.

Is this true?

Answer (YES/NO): YES